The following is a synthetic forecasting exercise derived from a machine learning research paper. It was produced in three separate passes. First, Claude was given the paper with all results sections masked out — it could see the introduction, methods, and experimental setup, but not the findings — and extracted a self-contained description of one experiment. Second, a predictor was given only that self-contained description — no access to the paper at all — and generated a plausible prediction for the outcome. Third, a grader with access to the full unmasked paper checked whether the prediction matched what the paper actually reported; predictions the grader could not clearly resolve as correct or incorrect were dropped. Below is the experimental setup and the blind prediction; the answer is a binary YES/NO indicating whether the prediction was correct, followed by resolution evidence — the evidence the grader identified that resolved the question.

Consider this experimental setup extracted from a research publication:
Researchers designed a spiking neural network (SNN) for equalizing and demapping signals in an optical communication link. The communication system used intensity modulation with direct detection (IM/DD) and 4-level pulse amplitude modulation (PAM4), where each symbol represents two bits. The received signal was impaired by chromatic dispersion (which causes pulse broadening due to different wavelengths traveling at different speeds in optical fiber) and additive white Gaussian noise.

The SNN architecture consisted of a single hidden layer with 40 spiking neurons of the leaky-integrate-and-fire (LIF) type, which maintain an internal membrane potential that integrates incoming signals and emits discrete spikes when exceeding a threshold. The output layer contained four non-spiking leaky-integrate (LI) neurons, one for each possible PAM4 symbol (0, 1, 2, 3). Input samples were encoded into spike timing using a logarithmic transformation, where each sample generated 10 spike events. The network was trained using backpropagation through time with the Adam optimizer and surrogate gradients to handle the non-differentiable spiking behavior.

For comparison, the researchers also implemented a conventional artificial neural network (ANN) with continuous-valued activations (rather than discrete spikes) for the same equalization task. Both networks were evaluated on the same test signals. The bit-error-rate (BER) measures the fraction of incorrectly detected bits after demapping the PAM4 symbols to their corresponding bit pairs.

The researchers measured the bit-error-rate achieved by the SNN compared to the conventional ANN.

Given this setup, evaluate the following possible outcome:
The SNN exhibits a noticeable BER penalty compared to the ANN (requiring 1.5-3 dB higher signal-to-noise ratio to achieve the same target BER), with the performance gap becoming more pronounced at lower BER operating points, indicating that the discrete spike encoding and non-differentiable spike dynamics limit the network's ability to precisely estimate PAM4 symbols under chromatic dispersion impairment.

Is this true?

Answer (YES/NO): NO